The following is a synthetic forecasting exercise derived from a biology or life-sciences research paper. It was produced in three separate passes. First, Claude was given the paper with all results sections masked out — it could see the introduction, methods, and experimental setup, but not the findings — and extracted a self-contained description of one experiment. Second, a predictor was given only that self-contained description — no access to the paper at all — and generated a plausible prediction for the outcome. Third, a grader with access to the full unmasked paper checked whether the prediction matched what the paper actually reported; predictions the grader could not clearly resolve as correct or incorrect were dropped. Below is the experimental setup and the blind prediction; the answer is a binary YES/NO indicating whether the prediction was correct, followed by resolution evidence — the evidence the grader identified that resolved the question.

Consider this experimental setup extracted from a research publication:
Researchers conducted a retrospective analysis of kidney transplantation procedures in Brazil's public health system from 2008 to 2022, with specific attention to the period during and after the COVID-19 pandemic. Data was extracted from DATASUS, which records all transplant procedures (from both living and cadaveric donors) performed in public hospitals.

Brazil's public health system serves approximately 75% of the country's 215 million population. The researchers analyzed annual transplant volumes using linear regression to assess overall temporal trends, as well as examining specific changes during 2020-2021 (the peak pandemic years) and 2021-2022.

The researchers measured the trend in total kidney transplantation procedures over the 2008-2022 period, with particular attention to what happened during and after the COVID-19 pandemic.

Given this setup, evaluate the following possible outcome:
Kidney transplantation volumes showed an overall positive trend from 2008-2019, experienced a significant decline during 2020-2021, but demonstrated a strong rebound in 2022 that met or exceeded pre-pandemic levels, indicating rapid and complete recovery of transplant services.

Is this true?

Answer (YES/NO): NO